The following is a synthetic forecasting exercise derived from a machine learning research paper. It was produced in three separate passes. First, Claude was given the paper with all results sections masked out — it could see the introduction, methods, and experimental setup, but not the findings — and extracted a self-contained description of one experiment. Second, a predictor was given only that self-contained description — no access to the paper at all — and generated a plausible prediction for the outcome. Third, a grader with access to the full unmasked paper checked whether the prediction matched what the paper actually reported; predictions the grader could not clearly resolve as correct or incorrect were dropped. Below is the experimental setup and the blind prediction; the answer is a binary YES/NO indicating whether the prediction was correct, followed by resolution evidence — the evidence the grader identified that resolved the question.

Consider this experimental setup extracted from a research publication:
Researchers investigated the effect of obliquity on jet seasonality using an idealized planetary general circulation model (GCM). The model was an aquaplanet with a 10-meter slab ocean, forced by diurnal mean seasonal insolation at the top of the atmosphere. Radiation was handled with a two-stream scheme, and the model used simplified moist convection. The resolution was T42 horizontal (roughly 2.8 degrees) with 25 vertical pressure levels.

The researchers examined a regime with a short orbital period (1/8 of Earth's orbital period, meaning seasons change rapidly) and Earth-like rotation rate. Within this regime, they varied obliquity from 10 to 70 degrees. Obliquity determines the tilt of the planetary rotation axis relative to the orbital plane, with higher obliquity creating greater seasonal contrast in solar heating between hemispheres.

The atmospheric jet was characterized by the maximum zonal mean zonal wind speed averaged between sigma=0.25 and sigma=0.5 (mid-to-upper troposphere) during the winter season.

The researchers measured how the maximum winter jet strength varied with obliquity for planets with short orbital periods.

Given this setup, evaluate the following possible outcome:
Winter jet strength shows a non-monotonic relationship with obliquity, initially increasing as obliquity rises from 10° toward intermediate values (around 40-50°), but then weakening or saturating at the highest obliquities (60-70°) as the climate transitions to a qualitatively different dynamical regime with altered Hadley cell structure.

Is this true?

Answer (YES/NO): NO